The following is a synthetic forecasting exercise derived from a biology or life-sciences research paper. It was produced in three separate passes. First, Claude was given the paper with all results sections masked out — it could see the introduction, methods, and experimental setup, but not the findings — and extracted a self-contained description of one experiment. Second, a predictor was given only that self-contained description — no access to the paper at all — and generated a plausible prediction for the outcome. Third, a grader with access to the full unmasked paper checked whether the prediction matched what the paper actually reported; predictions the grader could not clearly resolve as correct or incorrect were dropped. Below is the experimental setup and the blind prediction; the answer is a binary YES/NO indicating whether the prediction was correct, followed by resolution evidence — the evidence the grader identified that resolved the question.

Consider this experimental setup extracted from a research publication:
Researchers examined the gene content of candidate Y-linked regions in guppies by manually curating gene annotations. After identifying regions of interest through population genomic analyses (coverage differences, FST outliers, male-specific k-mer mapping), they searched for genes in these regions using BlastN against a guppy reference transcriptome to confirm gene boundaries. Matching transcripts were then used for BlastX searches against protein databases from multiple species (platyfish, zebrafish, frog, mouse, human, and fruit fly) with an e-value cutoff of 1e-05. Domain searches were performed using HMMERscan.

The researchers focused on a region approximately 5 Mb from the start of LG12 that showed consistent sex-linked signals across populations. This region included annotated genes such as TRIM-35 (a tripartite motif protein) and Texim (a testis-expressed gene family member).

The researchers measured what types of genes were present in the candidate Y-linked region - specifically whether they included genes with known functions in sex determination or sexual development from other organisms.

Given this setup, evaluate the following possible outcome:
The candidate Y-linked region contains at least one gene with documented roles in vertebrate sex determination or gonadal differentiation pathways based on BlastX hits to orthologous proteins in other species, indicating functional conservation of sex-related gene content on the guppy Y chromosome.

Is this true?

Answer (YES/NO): NO